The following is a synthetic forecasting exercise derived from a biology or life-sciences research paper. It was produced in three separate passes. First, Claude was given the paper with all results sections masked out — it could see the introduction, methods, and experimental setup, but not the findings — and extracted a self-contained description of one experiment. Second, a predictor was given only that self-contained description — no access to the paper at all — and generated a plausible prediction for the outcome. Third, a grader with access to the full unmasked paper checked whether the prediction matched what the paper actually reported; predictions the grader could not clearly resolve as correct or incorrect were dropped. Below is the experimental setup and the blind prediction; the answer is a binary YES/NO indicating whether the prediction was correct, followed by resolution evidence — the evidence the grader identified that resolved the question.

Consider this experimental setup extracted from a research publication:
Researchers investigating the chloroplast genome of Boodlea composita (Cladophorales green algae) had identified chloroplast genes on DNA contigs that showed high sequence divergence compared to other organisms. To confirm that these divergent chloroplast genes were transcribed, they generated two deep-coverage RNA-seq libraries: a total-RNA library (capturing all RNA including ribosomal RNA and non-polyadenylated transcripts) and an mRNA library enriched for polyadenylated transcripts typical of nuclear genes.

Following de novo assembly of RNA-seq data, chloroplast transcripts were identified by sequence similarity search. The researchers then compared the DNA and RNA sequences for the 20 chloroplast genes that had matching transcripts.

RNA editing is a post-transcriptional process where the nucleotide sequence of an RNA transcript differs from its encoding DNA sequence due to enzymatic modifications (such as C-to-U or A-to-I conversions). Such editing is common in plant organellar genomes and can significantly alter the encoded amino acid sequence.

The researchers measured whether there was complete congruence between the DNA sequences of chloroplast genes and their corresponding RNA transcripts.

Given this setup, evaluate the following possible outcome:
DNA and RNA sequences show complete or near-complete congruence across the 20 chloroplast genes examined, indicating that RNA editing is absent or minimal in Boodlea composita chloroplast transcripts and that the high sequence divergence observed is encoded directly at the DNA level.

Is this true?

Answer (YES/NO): YES